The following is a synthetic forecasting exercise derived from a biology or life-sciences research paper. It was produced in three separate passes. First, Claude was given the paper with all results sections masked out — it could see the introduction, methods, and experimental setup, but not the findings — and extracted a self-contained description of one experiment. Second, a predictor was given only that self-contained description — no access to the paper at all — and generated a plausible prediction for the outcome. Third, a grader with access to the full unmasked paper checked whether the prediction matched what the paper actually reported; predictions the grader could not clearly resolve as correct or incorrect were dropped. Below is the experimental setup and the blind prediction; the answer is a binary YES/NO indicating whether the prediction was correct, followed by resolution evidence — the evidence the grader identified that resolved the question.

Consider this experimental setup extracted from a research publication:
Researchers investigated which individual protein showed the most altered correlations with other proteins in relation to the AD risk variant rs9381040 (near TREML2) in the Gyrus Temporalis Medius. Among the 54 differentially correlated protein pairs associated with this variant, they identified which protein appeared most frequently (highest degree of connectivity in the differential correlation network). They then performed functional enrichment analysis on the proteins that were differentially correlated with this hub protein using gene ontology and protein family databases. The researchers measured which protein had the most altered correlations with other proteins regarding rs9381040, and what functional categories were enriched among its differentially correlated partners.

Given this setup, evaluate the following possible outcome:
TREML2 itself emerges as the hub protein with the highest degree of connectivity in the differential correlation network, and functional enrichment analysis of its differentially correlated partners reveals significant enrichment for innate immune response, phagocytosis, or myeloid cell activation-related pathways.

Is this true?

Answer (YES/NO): NO